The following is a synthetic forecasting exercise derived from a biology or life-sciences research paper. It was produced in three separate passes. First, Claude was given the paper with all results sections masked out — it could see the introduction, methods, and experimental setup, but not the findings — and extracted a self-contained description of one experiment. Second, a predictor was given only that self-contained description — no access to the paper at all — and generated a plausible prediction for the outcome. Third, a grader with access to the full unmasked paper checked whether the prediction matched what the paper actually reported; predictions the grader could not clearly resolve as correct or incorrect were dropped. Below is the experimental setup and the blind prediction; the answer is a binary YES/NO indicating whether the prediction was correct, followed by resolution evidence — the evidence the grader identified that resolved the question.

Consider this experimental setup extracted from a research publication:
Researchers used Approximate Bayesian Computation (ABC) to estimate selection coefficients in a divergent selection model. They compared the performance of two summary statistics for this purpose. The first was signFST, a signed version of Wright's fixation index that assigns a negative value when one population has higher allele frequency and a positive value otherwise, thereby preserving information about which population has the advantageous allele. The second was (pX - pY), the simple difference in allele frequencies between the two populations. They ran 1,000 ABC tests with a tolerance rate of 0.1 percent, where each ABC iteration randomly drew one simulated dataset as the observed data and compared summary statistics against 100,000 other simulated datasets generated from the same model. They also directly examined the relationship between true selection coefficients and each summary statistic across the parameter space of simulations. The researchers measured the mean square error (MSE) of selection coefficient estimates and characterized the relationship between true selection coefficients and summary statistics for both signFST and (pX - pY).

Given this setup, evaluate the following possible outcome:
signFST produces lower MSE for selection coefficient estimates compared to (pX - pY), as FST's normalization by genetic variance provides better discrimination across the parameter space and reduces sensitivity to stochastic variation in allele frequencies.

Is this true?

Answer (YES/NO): YES